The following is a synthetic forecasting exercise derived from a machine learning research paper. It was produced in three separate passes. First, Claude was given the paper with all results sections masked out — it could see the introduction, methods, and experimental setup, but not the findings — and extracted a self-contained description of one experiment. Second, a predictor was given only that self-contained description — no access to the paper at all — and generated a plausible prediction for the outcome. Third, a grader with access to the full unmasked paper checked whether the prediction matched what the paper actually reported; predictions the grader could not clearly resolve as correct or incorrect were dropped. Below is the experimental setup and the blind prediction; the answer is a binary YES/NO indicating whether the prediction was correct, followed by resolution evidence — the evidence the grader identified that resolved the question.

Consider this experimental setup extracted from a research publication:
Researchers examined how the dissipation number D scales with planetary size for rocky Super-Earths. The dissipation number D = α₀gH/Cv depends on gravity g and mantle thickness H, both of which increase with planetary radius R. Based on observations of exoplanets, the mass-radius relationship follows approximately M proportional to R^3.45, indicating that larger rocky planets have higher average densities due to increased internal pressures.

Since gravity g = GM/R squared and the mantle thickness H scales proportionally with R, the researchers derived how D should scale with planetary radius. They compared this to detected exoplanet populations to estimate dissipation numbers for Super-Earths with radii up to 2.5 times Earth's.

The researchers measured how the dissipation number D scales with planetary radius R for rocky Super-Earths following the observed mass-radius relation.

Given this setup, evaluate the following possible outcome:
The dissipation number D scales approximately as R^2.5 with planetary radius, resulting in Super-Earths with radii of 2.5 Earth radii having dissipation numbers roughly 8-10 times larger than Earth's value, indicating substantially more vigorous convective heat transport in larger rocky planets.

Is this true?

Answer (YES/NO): YES